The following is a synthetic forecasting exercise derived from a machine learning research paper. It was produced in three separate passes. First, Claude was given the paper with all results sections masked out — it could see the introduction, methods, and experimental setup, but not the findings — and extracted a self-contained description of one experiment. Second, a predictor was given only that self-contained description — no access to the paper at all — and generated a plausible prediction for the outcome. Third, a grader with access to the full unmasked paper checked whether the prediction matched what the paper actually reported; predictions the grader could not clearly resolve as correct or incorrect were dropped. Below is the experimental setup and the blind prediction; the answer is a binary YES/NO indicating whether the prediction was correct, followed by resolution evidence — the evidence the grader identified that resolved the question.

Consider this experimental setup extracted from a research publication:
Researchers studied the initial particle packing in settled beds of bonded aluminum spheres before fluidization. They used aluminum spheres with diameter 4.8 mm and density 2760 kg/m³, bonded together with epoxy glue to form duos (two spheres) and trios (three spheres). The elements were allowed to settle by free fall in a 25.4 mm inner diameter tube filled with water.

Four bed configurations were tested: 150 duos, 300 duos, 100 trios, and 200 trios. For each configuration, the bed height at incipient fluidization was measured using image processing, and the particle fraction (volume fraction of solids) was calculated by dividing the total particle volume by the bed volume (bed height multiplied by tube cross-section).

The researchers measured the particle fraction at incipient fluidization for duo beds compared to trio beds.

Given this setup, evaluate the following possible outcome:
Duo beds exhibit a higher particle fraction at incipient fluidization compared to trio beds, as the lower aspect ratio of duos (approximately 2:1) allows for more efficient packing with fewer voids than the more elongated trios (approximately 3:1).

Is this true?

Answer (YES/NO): YES